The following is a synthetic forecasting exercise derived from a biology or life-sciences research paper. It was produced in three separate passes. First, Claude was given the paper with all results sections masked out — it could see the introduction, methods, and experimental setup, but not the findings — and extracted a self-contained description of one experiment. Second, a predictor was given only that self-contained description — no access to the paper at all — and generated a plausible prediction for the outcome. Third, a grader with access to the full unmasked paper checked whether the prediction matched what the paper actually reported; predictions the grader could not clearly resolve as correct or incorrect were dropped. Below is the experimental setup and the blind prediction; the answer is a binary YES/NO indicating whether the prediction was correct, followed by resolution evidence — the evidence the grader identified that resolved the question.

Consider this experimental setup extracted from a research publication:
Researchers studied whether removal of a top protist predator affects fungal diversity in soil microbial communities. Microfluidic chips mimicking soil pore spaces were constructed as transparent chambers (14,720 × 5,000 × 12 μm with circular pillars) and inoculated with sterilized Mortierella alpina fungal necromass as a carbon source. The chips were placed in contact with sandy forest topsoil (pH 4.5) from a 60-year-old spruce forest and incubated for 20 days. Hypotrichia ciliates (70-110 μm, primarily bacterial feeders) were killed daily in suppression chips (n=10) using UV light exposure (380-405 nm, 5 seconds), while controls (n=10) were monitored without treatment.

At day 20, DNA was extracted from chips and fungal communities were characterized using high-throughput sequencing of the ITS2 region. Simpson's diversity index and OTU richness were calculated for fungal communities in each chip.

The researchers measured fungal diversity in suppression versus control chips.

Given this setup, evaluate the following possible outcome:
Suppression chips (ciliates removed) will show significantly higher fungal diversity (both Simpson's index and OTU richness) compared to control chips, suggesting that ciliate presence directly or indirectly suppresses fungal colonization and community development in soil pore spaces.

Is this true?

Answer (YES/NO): NO